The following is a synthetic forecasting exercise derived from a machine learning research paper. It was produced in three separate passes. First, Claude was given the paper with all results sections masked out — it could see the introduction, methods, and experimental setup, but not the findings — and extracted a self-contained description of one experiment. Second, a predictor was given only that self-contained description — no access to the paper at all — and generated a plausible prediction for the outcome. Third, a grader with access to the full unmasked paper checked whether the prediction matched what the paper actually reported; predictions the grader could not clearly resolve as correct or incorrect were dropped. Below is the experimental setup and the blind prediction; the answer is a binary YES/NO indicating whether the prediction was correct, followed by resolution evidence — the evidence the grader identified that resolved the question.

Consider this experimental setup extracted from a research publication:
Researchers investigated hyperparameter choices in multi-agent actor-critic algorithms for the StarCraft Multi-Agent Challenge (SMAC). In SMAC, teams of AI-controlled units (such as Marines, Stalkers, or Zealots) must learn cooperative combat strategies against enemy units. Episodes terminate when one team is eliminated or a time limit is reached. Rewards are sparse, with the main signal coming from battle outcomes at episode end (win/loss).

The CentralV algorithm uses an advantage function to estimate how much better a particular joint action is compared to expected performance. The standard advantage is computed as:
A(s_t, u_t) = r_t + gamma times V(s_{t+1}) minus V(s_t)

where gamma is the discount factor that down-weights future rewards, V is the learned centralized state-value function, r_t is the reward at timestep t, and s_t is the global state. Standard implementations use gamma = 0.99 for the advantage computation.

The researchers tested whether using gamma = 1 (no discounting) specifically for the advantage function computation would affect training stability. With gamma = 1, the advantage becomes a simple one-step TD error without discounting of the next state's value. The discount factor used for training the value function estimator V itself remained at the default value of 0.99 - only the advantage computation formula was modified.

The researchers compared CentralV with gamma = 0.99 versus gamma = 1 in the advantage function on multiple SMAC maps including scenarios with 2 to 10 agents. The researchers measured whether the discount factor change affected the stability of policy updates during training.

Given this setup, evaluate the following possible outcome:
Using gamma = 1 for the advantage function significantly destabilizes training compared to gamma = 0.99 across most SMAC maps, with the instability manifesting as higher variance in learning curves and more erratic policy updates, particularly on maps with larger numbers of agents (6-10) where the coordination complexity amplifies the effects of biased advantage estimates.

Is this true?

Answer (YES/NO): NO